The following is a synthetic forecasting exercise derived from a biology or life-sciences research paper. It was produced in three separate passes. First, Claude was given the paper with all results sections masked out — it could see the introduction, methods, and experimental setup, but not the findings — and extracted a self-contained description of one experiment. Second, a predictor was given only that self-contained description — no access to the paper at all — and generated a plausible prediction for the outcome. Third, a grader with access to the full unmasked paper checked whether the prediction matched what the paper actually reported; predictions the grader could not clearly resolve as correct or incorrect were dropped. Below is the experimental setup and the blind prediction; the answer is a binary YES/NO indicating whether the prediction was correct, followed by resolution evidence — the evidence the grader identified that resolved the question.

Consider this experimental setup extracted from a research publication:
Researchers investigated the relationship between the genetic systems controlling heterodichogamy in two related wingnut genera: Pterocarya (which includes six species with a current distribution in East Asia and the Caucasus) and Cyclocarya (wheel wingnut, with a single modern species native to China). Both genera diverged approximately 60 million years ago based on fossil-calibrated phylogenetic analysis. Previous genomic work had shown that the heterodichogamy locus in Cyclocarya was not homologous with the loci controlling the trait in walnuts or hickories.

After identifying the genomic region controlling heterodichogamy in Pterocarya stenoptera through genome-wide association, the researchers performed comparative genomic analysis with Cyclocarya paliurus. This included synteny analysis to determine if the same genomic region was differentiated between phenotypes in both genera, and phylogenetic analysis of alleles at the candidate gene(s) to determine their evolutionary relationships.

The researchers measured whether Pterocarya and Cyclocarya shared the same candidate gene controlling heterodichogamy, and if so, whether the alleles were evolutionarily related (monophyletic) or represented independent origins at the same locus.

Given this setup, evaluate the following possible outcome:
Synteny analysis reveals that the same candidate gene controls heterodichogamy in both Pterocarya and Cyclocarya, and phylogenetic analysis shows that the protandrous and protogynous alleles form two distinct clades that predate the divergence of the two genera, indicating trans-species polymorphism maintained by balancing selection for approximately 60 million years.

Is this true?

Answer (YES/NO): NO